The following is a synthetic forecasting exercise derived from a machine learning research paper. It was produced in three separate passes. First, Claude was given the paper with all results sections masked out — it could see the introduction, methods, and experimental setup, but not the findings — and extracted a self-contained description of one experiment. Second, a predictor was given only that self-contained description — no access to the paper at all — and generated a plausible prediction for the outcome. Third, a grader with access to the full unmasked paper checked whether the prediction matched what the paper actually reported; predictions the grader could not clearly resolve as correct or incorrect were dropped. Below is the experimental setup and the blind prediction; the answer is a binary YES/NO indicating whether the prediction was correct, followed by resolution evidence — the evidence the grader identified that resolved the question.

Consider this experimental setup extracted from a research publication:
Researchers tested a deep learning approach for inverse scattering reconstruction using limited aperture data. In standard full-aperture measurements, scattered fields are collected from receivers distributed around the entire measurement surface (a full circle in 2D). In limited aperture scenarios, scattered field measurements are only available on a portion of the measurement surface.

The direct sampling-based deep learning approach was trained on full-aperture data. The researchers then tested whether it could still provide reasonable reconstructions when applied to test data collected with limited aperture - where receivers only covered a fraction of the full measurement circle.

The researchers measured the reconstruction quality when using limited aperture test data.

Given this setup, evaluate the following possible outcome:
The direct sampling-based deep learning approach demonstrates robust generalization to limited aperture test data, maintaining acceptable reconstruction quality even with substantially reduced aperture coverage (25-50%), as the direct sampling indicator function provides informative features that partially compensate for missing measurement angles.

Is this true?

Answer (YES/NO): NO